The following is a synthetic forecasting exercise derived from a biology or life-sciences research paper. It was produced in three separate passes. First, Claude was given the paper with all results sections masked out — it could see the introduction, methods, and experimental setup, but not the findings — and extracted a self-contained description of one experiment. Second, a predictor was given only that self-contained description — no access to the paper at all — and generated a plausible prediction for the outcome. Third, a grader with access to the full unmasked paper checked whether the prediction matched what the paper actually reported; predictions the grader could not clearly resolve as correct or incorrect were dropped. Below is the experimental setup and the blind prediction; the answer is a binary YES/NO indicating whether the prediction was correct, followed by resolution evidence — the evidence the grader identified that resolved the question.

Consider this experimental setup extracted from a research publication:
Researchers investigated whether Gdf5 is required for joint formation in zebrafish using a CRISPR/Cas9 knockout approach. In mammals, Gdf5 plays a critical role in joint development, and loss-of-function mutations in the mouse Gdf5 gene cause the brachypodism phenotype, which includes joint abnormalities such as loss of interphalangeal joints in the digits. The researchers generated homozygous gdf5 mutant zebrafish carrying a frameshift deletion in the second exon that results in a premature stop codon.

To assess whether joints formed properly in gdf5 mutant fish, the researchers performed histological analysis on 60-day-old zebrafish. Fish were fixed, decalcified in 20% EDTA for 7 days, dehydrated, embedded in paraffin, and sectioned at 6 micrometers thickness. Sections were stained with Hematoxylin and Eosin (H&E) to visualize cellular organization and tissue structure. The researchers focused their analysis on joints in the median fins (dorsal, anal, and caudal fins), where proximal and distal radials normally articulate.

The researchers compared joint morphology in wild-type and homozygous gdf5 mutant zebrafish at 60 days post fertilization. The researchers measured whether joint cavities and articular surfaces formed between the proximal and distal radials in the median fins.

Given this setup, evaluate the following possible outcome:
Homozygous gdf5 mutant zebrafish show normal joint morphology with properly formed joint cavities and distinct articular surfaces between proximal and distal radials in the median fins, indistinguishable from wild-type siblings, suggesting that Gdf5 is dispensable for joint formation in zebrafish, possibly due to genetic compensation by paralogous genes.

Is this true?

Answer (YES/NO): YES